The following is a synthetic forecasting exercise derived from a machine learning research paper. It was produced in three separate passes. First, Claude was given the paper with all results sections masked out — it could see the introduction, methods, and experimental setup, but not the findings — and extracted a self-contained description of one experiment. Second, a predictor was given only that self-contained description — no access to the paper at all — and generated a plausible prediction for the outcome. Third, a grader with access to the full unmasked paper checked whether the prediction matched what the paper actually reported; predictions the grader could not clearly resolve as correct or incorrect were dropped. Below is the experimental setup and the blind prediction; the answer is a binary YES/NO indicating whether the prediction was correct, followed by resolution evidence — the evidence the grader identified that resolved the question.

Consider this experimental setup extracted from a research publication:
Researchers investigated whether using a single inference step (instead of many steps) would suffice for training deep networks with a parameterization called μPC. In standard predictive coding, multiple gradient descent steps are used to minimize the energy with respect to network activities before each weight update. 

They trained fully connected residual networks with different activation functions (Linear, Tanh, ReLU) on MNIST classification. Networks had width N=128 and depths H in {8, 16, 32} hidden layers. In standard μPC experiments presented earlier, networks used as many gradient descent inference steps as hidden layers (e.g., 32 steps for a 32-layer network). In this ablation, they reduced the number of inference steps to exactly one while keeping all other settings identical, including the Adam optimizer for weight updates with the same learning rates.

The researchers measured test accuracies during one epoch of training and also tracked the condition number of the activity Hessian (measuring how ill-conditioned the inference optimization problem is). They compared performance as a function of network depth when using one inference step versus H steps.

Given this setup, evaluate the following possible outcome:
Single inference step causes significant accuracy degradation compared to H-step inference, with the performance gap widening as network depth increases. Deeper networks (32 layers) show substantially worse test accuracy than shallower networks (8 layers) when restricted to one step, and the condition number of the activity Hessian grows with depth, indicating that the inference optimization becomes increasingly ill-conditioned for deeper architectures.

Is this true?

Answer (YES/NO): YES